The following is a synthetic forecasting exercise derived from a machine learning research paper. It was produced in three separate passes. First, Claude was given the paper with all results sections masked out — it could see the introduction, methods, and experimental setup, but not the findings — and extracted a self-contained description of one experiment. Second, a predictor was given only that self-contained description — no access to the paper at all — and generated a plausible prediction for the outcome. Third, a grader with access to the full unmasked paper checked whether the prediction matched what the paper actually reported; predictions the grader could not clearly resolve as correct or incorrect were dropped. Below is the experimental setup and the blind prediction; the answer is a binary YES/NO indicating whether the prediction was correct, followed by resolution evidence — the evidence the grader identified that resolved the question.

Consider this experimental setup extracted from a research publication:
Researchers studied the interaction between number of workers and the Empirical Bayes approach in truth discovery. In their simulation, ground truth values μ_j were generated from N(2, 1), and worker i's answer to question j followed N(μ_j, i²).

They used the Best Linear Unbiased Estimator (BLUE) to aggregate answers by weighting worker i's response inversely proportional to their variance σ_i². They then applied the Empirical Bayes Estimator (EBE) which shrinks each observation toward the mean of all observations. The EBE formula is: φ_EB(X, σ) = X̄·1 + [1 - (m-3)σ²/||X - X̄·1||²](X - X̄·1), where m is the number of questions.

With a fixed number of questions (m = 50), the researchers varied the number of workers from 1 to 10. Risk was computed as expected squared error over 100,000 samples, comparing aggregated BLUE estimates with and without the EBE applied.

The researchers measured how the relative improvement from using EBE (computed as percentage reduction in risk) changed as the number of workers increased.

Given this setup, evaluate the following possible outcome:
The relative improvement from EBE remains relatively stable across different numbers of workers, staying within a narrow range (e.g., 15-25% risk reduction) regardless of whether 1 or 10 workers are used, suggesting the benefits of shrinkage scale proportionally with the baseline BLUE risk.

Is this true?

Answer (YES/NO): NO